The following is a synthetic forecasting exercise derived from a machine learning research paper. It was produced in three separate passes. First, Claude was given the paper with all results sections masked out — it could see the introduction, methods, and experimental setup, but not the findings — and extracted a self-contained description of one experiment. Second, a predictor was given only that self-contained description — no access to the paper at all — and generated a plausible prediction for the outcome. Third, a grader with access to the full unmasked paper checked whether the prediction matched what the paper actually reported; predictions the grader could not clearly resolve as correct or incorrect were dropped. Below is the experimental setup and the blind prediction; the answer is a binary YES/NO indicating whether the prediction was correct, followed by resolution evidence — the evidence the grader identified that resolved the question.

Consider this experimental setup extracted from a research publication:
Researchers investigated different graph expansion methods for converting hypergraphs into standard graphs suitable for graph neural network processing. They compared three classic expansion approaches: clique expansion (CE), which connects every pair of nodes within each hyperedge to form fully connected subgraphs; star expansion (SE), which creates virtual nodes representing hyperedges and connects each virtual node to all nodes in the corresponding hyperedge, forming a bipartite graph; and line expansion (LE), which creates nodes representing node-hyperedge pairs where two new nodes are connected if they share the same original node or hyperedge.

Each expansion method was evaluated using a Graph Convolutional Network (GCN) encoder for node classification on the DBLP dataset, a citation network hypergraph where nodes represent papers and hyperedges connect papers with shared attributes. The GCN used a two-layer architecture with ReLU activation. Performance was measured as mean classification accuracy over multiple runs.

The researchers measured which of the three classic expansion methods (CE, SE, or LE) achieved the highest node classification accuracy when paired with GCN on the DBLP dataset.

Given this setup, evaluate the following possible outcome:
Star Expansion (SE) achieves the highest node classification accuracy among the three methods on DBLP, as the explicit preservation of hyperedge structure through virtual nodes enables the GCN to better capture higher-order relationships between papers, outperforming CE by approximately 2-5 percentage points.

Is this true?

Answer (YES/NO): YES